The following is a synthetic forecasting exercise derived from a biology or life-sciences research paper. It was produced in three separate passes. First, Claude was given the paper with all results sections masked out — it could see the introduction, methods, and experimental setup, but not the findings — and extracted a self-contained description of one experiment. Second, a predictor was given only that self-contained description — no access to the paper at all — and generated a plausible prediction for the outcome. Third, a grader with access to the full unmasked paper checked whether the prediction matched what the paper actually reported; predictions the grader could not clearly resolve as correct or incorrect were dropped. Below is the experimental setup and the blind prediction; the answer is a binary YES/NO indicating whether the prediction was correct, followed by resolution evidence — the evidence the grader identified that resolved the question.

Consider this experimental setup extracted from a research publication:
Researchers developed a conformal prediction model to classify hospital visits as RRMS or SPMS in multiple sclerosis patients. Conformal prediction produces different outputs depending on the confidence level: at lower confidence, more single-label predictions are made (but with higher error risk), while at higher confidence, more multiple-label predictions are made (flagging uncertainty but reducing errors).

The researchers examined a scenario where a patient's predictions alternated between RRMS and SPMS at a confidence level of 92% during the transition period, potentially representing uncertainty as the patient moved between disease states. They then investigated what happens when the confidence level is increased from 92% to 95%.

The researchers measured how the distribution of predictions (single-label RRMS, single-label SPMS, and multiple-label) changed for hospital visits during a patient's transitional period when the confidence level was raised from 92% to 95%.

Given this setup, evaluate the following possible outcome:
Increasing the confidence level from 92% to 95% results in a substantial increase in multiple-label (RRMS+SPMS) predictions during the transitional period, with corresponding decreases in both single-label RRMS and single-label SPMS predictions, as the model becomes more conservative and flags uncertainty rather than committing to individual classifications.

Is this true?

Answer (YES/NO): YES